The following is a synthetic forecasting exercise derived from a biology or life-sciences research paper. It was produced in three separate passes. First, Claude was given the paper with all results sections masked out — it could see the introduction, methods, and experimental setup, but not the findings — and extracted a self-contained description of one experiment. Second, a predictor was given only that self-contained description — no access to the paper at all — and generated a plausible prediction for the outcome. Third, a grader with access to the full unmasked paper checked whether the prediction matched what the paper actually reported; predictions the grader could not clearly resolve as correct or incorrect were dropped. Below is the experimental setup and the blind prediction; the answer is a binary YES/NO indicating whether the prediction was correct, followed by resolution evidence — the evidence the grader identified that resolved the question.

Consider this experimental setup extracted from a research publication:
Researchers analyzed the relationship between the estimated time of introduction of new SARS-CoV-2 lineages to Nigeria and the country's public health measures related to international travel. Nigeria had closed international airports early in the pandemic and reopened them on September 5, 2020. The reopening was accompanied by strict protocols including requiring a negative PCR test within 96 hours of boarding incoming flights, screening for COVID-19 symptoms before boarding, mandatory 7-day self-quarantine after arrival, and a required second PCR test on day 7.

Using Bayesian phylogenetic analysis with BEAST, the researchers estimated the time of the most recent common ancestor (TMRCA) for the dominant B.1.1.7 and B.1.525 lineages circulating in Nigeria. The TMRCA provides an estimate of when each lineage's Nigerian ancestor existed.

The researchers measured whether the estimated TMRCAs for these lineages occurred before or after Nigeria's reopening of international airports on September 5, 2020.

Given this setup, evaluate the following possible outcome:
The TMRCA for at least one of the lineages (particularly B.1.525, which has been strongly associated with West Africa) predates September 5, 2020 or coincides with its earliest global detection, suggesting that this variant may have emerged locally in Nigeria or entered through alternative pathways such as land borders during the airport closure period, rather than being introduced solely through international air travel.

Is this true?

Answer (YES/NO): NO